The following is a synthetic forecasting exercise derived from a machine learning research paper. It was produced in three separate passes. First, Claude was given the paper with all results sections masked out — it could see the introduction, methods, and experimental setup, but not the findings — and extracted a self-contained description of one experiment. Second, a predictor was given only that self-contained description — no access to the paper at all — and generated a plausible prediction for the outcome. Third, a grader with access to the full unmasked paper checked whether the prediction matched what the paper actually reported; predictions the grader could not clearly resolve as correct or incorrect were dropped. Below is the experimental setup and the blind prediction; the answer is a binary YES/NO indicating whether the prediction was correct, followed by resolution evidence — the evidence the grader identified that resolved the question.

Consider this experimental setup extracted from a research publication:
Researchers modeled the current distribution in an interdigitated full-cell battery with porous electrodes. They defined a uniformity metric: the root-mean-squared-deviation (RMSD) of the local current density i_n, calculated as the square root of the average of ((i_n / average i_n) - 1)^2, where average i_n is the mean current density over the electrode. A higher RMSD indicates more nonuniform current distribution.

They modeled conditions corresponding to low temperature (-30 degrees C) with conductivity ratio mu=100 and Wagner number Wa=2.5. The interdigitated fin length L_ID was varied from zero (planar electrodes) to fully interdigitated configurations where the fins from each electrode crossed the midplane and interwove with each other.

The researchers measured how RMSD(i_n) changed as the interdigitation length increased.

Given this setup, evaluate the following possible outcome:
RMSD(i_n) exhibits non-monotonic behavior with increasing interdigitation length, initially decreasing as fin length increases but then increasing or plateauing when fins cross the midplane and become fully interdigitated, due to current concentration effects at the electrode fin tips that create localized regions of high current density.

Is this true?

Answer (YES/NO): NO